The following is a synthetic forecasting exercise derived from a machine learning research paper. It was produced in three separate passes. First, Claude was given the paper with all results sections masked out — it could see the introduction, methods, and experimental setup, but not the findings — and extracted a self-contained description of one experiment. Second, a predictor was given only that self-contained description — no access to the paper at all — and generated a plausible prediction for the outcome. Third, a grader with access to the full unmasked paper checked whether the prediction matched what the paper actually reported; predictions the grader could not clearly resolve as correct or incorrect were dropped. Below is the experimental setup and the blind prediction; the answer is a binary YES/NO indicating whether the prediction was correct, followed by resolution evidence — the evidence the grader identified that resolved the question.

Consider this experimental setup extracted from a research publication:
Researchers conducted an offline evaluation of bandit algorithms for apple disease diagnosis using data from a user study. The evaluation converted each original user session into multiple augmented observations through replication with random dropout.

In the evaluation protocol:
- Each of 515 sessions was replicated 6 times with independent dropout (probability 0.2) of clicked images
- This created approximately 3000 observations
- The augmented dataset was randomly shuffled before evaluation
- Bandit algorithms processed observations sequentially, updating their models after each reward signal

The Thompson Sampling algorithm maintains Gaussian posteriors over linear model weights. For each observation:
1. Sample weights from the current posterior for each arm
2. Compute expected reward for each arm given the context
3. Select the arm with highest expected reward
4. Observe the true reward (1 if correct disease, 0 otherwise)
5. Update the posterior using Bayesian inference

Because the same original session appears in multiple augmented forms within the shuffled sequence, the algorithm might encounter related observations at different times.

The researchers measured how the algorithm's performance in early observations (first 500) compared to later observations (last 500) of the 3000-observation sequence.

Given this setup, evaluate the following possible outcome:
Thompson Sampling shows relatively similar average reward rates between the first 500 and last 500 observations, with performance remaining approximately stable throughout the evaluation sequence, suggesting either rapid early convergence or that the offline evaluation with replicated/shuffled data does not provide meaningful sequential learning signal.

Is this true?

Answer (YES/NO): YES